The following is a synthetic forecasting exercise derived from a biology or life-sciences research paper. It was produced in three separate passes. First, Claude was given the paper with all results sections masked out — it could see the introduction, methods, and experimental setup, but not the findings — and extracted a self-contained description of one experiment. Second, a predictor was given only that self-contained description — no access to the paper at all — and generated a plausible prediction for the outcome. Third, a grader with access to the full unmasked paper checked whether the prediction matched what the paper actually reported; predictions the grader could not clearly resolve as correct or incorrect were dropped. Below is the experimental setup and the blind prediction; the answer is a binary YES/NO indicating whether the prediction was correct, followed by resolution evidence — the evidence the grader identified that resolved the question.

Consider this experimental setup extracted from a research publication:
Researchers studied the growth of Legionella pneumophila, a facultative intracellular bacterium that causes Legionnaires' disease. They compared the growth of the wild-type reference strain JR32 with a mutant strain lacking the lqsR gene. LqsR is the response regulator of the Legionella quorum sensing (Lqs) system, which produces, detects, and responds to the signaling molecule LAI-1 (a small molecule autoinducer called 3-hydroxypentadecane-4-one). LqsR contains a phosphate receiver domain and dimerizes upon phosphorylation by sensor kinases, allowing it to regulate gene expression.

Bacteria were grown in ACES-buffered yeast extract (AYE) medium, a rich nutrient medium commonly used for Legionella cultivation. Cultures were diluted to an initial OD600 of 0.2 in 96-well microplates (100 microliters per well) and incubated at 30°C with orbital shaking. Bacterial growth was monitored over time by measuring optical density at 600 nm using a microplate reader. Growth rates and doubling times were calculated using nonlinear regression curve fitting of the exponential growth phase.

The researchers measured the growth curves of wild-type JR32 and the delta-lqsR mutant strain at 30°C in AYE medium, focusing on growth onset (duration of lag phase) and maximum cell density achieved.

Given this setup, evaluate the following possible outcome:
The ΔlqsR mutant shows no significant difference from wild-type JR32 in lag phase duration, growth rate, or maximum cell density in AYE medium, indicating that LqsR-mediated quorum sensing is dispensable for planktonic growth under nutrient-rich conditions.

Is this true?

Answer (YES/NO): NO